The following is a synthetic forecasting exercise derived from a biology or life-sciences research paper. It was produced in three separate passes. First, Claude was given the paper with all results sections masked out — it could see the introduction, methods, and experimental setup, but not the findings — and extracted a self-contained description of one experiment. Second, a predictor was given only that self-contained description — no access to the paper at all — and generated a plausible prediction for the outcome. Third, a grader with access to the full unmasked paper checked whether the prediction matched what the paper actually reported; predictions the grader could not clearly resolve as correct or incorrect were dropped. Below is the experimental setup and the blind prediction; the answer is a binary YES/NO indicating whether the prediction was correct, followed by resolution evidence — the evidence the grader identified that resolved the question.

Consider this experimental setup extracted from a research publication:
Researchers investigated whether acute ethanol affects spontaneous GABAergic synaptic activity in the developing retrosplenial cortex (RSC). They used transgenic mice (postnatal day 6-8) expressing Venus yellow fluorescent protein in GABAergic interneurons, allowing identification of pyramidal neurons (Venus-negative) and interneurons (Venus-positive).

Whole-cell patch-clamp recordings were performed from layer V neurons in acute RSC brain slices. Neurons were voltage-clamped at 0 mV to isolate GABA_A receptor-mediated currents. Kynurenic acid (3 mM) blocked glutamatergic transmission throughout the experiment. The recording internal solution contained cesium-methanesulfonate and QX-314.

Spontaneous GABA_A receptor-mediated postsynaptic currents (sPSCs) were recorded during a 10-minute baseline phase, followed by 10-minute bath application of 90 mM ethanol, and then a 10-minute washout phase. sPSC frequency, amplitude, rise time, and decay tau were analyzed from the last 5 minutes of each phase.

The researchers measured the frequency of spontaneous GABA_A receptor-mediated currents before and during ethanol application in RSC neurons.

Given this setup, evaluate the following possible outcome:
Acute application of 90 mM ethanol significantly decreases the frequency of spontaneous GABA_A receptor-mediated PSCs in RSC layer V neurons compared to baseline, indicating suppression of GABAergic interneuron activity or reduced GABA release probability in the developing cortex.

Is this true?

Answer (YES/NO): NO